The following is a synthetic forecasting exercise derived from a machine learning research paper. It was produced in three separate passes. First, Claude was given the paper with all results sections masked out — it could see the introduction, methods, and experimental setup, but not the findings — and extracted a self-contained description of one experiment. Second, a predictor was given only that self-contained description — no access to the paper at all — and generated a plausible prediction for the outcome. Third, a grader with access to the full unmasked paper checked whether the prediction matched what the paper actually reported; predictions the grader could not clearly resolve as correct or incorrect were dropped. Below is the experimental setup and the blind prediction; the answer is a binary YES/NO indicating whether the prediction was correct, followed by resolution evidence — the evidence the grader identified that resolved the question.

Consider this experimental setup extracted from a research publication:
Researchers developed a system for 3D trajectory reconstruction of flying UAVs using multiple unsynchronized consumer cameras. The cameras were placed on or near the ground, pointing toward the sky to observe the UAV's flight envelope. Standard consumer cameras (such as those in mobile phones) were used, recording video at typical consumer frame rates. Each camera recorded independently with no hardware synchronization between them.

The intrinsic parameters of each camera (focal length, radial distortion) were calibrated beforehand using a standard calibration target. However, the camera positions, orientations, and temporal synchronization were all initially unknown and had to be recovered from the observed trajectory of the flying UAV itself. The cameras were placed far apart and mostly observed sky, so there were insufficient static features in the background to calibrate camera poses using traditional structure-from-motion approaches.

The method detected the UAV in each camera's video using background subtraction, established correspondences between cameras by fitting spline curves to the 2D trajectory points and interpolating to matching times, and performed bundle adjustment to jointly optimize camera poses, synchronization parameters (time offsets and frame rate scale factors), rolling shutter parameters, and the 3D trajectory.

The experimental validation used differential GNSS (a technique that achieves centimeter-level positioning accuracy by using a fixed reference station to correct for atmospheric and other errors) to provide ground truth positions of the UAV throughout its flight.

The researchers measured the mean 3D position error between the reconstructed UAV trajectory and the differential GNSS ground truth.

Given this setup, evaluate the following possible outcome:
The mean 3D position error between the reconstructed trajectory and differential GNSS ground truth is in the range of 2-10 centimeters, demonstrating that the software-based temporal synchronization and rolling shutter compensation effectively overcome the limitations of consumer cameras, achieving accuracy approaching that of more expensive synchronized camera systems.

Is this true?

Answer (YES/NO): NO